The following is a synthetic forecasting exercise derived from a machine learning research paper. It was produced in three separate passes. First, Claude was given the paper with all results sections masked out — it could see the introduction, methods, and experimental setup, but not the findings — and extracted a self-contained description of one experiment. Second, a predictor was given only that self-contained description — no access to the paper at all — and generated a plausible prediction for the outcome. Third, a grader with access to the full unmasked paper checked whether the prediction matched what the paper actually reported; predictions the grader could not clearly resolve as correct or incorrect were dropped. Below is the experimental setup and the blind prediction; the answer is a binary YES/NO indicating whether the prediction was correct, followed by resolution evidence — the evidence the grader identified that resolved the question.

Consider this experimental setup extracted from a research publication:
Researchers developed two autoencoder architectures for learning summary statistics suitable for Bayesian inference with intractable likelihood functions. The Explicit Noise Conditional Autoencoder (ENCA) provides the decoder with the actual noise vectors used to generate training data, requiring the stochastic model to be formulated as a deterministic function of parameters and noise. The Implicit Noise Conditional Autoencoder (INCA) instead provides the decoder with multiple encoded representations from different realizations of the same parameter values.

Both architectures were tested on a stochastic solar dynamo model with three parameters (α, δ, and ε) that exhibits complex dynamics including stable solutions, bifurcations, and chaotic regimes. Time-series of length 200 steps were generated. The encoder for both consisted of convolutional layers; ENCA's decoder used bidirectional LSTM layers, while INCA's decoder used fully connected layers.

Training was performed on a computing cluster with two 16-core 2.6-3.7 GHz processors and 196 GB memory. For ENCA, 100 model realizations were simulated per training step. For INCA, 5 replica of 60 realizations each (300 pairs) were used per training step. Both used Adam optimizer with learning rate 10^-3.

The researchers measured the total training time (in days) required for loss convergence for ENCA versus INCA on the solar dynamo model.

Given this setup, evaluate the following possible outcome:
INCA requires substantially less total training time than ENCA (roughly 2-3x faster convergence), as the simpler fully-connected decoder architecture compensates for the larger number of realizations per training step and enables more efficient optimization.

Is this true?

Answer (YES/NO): NO